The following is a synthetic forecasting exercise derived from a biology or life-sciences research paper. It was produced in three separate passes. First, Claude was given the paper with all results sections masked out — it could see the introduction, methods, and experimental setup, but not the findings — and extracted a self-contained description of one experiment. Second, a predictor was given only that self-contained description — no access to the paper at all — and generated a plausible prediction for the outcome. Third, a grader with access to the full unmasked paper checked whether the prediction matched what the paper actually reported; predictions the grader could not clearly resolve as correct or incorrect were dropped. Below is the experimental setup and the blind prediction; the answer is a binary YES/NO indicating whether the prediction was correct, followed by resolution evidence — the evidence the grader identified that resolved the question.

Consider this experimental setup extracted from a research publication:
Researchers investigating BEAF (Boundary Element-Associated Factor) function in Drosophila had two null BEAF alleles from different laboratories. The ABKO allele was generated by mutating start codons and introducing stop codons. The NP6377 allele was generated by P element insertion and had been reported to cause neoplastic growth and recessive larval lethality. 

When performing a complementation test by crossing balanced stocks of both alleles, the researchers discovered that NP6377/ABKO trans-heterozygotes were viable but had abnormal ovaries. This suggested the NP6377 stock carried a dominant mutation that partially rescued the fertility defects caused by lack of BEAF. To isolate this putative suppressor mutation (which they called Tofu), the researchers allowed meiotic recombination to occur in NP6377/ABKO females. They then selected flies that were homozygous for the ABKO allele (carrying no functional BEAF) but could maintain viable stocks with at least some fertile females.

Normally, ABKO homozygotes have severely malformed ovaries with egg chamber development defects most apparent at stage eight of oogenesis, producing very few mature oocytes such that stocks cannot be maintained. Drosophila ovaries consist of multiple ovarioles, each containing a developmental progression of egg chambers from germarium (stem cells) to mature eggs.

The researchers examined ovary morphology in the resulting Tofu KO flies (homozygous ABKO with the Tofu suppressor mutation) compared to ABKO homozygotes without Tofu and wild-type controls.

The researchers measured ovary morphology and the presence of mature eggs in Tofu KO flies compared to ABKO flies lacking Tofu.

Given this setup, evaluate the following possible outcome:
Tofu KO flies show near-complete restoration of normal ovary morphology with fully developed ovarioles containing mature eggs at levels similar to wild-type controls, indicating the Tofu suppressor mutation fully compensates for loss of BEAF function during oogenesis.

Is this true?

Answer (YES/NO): NO